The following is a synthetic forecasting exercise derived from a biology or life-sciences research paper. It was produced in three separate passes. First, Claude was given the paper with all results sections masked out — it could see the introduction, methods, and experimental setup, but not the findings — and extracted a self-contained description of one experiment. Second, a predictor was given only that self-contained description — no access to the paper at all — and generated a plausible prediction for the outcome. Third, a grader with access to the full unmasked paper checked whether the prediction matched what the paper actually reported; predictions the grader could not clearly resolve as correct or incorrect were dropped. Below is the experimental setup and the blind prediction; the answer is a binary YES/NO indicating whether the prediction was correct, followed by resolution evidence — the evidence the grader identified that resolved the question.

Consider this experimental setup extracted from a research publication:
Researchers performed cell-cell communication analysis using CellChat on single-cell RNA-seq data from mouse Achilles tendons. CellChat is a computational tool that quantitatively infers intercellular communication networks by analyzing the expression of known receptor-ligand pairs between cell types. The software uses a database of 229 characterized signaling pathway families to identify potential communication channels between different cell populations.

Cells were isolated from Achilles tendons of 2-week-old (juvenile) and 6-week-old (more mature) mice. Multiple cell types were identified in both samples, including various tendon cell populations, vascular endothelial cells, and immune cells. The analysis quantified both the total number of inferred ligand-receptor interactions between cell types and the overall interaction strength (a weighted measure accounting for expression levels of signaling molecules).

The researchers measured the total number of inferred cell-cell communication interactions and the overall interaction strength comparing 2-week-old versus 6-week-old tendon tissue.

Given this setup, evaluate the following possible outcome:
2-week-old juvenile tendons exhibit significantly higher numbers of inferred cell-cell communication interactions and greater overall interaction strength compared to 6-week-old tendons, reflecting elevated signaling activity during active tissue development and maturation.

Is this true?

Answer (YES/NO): YES